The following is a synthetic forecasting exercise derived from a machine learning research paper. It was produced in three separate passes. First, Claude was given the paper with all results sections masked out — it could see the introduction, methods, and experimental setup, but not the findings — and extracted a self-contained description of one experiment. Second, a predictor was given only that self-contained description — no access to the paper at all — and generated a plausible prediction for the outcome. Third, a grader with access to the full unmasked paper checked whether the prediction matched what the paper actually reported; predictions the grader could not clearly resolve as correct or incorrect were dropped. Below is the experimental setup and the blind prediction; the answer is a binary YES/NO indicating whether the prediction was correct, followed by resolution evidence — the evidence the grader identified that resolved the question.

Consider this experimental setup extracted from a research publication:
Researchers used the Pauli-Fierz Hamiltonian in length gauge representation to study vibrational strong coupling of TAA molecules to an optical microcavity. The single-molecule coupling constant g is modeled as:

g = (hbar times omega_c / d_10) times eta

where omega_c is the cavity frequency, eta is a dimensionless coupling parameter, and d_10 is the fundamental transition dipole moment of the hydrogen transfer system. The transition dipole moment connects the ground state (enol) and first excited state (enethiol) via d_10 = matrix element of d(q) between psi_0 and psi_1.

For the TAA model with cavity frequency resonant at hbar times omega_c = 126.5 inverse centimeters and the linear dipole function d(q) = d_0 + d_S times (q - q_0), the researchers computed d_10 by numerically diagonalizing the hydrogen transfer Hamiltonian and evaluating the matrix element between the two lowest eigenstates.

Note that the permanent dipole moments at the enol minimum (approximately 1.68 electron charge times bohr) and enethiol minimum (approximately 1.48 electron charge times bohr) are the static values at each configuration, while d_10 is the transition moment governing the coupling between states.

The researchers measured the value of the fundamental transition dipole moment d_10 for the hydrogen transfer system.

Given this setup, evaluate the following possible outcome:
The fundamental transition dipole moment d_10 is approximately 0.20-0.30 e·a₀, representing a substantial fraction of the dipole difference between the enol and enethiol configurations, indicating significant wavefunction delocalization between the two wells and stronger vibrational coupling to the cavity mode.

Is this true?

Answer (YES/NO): NO